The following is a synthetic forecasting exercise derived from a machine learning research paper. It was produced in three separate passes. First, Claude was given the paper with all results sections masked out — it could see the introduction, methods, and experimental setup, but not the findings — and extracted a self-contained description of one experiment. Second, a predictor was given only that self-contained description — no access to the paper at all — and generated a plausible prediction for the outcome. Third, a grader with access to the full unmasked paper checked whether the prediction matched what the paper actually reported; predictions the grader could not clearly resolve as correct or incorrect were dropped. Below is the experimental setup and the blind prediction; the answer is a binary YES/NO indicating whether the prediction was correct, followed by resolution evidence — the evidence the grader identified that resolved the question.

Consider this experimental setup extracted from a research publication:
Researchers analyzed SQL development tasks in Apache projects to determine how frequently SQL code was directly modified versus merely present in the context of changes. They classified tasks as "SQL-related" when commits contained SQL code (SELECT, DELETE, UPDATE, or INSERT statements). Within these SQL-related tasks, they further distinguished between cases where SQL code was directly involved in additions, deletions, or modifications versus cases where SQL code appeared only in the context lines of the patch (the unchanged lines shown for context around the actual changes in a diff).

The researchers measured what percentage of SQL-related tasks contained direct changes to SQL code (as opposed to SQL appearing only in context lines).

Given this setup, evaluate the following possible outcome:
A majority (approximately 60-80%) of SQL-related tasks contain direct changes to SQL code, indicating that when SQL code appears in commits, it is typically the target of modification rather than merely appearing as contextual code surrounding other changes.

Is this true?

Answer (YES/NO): YES